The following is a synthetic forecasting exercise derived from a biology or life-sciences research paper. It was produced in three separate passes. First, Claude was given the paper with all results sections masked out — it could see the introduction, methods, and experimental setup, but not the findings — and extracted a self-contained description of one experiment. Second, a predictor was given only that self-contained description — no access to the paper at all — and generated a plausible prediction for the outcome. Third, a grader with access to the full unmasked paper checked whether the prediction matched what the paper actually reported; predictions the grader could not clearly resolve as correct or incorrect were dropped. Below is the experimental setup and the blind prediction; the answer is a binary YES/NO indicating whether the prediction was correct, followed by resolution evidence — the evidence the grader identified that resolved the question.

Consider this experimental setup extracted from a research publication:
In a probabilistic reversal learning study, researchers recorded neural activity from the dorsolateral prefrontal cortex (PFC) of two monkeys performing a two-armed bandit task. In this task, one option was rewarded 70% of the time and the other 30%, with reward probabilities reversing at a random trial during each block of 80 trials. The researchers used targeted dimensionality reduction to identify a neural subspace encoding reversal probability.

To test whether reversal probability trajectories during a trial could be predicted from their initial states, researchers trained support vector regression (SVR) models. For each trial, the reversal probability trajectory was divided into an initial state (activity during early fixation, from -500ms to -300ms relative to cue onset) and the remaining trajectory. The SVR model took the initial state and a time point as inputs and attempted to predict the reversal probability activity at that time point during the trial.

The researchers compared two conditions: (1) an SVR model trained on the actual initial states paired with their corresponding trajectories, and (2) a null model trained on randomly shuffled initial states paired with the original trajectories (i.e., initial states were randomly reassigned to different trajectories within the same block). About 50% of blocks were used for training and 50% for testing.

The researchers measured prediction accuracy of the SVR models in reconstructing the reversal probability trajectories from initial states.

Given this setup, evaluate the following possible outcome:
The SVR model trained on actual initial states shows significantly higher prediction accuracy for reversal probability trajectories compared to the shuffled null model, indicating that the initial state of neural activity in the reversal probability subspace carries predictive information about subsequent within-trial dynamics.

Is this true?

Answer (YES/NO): YES